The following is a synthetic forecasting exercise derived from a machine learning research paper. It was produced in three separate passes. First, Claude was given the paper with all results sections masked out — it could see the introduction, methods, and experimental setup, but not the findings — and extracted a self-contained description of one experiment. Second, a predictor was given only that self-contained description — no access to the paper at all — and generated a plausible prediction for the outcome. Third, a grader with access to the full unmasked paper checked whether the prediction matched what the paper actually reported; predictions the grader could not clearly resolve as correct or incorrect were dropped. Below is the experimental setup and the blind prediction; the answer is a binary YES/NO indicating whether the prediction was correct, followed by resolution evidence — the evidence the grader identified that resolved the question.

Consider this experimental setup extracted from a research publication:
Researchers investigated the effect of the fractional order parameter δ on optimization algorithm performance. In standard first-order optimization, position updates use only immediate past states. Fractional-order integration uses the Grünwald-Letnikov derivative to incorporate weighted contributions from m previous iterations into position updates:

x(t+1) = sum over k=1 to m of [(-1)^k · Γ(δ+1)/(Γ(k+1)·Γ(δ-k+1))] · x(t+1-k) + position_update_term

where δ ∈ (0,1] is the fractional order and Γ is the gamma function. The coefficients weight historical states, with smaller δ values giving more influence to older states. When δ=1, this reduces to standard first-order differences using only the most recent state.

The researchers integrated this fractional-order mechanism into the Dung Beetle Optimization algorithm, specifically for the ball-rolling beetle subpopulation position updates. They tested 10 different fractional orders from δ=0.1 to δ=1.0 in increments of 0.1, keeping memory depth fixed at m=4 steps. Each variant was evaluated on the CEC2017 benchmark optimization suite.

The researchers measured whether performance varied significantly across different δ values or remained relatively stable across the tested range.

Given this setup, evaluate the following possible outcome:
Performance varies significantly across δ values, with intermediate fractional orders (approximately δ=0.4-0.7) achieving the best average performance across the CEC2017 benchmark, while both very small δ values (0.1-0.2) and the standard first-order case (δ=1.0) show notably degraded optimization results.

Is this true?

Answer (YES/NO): NO